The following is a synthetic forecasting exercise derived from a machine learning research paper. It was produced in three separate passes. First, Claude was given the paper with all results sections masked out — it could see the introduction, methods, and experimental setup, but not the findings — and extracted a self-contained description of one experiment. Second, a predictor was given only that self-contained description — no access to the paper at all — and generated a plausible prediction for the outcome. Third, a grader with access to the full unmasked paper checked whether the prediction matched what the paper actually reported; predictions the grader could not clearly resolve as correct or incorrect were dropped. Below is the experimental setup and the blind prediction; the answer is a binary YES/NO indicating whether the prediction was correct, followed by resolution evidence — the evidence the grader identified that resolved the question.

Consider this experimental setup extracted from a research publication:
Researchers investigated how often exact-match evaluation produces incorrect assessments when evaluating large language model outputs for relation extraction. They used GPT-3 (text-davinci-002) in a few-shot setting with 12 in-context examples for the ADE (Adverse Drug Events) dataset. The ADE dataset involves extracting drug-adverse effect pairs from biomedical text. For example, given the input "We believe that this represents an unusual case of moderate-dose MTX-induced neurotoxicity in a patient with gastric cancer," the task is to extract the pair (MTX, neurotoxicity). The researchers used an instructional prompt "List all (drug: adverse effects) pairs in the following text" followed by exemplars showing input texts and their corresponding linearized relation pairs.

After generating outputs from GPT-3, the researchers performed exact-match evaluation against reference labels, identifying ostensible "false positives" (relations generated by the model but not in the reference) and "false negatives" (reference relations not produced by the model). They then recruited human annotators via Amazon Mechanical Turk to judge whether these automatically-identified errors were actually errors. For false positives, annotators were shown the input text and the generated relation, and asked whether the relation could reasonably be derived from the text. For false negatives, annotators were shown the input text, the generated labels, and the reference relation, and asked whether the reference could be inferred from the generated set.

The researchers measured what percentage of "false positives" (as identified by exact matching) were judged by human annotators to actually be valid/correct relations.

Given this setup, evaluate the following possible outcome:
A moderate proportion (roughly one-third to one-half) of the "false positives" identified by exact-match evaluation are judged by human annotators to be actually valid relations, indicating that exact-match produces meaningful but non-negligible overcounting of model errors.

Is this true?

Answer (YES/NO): NO